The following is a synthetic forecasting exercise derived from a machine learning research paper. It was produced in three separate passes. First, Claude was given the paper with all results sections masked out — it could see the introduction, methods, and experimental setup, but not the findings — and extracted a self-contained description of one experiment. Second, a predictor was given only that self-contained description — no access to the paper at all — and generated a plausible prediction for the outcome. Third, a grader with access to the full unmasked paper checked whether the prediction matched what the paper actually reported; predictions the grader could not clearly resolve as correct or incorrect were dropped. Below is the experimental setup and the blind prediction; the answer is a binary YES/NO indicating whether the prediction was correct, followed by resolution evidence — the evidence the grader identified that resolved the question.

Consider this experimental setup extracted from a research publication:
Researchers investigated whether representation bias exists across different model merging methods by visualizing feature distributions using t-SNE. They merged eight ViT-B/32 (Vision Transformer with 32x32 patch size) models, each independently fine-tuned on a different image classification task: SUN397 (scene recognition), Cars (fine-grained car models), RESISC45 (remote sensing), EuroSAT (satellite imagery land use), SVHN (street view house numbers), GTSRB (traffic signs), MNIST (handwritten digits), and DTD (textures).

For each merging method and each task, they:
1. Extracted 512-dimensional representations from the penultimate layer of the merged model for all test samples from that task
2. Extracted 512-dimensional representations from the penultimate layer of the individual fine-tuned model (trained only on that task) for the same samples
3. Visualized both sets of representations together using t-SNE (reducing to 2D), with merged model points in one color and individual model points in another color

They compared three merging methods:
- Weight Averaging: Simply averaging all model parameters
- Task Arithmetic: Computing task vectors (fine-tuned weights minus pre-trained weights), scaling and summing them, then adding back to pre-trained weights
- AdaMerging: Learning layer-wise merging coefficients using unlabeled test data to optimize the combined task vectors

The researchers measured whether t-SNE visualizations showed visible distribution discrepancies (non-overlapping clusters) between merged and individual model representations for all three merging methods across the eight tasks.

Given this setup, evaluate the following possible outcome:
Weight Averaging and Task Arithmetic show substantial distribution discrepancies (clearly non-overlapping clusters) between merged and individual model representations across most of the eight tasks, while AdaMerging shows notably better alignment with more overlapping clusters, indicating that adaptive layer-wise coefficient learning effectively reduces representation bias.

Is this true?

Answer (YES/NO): NO